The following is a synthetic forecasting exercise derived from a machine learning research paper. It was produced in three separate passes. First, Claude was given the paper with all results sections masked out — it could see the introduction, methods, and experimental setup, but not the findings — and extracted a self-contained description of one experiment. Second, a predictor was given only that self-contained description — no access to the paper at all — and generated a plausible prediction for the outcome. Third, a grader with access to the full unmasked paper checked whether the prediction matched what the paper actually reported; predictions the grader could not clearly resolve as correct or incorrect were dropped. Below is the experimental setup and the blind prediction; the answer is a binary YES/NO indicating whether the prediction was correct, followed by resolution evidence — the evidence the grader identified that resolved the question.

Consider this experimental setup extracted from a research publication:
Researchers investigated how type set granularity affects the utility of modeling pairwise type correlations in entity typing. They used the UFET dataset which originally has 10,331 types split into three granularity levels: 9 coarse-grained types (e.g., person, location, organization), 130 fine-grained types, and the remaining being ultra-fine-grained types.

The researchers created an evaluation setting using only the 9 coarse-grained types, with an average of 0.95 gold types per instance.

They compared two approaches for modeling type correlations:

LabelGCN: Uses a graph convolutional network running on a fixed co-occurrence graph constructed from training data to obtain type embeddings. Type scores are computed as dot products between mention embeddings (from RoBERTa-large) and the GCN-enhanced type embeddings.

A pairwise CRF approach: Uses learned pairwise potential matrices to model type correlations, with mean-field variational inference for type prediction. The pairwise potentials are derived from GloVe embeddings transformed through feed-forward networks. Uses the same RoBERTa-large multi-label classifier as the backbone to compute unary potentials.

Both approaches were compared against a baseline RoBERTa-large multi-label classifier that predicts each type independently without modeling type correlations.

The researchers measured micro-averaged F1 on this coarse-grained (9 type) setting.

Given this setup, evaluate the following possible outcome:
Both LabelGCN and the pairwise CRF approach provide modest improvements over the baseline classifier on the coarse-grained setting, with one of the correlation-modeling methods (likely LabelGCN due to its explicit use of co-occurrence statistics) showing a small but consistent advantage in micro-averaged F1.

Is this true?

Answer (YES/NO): NO